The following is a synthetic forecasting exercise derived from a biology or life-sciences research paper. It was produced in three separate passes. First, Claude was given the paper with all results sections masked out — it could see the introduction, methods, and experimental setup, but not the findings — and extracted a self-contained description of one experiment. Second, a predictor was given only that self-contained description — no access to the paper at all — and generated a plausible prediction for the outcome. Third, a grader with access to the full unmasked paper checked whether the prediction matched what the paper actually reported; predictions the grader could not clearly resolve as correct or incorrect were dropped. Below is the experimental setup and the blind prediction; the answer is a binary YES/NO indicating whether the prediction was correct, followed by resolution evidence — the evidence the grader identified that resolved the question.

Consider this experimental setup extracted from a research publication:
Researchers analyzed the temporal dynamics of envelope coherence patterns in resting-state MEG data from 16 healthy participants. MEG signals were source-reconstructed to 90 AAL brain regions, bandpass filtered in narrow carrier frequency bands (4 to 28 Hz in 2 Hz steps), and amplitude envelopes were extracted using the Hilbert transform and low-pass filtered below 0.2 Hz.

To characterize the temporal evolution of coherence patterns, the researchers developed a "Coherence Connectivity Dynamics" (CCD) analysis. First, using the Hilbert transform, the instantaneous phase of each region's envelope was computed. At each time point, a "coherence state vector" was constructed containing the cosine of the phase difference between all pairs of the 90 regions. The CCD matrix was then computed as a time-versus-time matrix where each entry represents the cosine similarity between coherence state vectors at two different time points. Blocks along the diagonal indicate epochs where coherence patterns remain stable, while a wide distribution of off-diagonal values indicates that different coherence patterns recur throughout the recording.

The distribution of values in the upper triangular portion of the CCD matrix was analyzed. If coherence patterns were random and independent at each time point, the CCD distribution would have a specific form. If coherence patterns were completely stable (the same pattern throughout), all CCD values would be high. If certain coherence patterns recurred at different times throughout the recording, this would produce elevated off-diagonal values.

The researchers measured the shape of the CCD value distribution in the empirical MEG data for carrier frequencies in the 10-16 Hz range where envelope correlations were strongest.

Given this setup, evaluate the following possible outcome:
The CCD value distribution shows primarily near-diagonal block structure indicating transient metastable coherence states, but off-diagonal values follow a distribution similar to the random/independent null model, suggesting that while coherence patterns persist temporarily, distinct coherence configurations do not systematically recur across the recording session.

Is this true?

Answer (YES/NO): NO